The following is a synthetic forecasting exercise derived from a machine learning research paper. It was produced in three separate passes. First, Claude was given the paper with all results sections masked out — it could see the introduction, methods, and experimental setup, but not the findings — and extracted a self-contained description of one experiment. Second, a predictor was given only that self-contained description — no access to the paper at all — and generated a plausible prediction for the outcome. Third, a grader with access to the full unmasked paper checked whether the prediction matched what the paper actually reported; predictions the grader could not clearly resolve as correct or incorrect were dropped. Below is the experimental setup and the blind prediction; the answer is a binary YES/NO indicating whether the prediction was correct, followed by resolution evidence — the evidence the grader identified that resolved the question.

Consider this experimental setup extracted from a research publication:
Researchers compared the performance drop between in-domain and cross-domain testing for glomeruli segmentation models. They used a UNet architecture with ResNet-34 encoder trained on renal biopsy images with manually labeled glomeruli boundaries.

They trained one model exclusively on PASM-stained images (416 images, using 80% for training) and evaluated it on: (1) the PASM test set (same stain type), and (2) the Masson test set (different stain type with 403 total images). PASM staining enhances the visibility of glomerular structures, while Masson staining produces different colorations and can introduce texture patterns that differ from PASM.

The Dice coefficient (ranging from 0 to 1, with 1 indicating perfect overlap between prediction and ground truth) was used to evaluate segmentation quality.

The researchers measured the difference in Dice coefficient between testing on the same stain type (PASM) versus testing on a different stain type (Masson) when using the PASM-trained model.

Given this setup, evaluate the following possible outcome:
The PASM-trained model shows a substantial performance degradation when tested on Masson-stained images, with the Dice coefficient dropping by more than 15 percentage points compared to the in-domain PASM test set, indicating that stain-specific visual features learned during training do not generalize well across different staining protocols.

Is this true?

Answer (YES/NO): NO